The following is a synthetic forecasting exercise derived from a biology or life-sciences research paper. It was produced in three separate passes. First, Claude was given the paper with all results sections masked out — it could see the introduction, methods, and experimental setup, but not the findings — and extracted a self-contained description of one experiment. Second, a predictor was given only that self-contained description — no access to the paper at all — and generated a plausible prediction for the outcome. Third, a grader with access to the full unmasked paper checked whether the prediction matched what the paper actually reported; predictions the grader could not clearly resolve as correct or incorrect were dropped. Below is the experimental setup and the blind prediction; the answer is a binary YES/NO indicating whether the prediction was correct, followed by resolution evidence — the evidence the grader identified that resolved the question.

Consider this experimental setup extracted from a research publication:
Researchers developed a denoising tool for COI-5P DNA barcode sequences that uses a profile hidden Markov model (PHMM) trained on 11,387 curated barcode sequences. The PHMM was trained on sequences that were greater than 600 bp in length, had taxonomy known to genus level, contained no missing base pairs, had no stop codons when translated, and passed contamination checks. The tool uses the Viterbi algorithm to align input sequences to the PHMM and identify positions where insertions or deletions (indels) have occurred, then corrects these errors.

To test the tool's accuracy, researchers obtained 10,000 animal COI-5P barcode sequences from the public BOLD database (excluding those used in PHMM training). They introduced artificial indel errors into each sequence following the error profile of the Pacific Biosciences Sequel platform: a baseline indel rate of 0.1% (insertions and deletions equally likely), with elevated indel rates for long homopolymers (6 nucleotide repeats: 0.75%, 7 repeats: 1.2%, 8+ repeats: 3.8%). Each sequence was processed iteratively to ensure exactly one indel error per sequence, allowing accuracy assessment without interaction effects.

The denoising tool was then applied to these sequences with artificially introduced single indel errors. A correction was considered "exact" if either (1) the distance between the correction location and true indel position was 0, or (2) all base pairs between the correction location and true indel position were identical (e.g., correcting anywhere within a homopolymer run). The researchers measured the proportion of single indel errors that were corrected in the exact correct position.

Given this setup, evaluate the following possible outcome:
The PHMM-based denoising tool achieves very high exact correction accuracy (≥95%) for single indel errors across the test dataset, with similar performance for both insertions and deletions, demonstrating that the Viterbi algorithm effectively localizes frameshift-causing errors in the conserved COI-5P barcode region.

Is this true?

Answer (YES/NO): NO